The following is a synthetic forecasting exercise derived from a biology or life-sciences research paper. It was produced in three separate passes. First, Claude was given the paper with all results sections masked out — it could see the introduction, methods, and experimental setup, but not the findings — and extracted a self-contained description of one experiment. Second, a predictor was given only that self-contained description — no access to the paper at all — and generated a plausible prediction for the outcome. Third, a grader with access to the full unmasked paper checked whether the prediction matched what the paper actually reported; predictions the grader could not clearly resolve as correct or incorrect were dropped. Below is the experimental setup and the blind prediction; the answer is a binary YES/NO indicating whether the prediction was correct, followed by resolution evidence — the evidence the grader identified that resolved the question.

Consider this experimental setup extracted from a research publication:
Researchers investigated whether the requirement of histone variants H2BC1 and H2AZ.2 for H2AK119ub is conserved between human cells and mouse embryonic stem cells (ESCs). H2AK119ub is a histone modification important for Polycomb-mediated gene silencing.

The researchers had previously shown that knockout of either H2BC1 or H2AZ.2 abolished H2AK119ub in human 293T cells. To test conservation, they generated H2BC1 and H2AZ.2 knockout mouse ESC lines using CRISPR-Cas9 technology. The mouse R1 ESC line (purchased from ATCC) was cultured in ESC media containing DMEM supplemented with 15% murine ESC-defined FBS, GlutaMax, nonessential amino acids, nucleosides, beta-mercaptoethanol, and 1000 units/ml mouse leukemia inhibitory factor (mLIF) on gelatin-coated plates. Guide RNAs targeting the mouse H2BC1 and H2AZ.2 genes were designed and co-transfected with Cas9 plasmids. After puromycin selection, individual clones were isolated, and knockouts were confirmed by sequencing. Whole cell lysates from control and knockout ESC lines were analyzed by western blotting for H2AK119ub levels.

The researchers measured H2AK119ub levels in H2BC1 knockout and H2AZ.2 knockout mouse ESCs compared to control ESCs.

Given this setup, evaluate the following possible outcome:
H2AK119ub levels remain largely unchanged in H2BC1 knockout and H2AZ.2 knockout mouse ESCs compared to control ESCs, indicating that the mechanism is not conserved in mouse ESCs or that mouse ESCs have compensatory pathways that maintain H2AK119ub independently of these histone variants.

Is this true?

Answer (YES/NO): NO